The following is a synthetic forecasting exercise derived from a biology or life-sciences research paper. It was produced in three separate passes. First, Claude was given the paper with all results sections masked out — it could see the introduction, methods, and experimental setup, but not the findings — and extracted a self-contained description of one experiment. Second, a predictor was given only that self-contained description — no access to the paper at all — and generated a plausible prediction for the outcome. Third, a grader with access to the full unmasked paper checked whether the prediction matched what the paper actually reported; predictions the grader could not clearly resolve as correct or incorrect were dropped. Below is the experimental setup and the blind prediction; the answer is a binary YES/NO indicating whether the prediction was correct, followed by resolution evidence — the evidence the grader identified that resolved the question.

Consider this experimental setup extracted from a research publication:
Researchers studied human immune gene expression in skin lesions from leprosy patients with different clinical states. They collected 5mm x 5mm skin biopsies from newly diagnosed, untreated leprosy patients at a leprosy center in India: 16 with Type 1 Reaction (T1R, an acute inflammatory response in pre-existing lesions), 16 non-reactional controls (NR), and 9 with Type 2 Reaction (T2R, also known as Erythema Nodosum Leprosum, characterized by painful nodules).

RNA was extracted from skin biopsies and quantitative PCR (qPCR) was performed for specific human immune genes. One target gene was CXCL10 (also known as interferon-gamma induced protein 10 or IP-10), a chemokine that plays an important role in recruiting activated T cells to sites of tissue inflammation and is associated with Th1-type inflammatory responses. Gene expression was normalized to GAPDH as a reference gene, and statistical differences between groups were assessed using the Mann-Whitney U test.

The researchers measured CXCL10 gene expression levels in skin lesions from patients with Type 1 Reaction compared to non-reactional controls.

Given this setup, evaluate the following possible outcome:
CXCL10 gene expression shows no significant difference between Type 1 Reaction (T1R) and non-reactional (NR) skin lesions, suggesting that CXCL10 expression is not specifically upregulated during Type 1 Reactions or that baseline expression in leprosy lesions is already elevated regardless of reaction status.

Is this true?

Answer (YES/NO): NO